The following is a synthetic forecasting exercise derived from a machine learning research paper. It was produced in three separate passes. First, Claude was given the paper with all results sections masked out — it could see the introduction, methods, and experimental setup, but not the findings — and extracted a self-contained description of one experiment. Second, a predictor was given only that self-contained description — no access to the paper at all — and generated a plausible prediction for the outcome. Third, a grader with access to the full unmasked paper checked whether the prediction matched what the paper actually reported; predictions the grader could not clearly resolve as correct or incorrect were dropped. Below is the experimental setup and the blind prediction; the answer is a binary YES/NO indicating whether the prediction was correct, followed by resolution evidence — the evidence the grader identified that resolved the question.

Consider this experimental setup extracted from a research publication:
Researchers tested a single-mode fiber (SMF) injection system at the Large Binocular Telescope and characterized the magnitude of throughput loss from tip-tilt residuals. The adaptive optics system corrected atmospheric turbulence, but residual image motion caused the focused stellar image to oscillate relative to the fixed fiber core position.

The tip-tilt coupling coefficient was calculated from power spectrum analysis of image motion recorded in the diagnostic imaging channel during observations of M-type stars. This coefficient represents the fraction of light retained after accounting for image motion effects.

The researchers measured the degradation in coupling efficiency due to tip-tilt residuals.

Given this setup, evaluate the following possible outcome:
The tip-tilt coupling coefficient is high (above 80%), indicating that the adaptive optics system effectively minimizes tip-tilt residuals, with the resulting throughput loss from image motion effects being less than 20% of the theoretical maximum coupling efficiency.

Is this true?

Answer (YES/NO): YES